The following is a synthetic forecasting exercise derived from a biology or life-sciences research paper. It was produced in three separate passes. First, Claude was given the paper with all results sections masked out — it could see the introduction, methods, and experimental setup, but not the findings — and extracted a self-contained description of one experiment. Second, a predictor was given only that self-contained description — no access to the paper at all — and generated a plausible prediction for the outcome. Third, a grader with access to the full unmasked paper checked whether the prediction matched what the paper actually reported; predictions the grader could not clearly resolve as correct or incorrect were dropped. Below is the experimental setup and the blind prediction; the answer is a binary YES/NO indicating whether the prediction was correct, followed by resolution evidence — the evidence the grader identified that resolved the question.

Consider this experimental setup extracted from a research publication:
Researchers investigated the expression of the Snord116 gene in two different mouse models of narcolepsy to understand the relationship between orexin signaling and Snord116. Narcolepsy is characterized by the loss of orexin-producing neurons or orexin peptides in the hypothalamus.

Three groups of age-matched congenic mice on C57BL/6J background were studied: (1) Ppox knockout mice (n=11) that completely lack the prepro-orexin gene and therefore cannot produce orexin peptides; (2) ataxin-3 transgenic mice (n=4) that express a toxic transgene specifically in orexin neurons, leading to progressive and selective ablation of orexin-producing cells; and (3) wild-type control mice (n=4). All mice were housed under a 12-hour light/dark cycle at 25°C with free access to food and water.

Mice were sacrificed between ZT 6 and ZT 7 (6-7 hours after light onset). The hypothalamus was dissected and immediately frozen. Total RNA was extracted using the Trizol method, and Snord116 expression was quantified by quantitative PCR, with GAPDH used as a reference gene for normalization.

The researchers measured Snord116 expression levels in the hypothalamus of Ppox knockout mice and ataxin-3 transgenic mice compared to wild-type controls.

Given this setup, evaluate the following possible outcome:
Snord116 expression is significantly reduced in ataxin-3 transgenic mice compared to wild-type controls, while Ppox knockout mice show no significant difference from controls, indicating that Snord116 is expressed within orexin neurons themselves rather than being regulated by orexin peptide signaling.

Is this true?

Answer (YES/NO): NO